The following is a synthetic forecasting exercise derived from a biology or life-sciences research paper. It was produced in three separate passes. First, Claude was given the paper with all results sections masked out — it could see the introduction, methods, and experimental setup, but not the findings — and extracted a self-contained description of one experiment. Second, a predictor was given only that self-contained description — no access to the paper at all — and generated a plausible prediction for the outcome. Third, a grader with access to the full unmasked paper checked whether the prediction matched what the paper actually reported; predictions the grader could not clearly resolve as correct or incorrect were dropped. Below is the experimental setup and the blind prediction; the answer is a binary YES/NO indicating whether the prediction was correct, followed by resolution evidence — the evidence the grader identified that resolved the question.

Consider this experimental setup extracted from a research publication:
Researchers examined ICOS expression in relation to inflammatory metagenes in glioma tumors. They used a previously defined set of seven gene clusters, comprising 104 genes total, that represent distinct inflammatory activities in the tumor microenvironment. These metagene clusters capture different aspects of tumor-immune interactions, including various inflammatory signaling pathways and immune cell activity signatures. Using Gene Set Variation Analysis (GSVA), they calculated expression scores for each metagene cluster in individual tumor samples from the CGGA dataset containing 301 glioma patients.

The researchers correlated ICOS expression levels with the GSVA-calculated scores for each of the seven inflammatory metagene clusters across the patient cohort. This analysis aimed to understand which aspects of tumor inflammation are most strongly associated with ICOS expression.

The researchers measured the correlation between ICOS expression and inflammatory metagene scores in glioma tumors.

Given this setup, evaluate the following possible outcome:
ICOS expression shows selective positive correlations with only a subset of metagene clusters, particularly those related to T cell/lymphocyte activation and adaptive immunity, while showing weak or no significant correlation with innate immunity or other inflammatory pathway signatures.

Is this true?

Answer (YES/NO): NO